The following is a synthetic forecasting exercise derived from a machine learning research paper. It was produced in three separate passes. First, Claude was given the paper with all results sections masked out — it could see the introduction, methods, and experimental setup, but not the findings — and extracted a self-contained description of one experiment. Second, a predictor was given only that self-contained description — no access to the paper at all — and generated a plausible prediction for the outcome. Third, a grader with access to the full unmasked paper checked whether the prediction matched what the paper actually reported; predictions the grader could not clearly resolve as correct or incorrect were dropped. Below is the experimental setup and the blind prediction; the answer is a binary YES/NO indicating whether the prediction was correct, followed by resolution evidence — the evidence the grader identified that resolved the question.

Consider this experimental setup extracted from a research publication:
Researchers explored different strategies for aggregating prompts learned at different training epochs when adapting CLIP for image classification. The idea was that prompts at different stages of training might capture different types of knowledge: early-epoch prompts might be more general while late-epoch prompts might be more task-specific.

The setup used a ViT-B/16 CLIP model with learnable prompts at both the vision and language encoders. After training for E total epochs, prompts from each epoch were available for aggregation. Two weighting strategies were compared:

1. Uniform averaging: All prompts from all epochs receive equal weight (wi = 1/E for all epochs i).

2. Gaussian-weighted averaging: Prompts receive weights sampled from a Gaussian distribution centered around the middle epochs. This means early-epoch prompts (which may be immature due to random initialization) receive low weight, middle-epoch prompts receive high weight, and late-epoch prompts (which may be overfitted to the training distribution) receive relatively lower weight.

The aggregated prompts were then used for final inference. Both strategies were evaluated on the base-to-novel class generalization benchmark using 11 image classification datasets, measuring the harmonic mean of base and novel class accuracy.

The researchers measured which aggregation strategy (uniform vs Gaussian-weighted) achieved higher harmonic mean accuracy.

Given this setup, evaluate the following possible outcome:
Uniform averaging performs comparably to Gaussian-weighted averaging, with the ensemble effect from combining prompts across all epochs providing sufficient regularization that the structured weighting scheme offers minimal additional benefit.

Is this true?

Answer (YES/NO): NO